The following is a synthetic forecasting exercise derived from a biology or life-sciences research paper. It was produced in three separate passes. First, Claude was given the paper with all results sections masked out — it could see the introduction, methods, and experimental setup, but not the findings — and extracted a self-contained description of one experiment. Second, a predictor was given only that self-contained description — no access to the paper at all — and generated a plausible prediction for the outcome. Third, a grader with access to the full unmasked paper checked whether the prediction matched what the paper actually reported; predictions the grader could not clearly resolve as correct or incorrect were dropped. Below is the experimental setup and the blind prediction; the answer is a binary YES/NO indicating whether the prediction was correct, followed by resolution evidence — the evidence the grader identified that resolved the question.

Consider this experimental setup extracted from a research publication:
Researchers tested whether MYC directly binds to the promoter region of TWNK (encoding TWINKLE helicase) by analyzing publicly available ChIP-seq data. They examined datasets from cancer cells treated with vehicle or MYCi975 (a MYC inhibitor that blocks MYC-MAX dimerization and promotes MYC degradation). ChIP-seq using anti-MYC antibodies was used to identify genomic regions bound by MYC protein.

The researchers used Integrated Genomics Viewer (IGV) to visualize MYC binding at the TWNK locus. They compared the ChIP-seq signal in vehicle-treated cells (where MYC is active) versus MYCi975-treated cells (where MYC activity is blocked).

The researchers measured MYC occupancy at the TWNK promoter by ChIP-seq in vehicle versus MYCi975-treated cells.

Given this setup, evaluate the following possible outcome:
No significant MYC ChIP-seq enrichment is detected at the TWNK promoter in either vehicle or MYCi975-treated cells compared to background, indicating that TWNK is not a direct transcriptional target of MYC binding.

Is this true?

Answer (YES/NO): NO